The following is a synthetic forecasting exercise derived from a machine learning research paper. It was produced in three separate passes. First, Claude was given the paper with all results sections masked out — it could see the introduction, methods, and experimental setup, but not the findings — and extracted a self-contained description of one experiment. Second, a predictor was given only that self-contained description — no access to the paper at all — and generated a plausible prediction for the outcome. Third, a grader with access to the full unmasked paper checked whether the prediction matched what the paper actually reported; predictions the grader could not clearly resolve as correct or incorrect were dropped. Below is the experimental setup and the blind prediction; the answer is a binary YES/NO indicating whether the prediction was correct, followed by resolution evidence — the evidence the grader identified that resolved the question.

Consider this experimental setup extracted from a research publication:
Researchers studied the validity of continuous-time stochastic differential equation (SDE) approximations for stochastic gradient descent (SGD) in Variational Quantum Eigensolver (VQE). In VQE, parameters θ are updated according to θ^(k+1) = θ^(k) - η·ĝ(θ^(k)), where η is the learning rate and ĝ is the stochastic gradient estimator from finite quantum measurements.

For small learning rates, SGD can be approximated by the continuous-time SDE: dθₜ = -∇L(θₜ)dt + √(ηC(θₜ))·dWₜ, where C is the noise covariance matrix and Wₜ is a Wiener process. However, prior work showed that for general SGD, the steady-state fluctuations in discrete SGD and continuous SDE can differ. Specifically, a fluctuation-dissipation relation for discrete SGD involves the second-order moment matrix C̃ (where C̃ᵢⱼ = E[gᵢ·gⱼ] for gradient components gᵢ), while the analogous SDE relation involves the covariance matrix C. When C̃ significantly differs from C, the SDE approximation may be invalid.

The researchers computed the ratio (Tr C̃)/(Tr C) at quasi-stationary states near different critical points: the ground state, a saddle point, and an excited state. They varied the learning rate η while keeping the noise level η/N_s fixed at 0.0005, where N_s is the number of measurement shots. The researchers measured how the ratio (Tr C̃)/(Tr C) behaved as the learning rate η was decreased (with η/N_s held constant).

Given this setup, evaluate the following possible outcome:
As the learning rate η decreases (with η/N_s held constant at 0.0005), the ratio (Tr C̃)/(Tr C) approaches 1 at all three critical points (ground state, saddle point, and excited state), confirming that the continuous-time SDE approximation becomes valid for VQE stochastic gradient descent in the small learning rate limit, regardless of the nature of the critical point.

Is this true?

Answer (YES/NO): YES